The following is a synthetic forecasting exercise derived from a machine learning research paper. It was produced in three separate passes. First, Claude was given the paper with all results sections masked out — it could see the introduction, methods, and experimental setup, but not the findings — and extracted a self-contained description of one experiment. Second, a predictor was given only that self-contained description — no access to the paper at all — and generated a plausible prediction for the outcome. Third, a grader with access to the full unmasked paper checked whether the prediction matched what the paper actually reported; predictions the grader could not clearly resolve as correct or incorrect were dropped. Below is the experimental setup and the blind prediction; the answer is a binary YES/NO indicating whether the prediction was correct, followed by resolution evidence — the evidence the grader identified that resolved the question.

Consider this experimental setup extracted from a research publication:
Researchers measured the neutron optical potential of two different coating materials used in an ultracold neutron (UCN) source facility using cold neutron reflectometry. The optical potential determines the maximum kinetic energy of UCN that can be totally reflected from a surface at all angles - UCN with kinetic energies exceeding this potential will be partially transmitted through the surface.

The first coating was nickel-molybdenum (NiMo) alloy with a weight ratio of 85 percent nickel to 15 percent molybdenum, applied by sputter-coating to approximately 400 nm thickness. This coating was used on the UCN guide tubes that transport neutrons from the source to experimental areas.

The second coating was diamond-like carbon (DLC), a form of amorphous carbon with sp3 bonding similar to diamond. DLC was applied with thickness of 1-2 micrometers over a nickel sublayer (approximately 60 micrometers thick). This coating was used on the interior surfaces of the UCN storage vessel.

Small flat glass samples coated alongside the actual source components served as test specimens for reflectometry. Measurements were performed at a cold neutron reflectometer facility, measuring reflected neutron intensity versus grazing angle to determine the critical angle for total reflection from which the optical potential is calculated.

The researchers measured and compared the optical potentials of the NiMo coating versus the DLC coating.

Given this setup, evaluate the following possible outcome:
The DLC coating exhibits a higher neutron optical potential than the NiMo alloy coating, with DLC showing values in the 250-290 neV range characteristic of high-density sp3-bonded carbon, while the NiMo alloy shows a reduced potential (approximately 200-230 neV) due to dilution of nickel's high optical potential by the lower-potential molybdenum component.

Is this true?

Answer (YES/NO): NO